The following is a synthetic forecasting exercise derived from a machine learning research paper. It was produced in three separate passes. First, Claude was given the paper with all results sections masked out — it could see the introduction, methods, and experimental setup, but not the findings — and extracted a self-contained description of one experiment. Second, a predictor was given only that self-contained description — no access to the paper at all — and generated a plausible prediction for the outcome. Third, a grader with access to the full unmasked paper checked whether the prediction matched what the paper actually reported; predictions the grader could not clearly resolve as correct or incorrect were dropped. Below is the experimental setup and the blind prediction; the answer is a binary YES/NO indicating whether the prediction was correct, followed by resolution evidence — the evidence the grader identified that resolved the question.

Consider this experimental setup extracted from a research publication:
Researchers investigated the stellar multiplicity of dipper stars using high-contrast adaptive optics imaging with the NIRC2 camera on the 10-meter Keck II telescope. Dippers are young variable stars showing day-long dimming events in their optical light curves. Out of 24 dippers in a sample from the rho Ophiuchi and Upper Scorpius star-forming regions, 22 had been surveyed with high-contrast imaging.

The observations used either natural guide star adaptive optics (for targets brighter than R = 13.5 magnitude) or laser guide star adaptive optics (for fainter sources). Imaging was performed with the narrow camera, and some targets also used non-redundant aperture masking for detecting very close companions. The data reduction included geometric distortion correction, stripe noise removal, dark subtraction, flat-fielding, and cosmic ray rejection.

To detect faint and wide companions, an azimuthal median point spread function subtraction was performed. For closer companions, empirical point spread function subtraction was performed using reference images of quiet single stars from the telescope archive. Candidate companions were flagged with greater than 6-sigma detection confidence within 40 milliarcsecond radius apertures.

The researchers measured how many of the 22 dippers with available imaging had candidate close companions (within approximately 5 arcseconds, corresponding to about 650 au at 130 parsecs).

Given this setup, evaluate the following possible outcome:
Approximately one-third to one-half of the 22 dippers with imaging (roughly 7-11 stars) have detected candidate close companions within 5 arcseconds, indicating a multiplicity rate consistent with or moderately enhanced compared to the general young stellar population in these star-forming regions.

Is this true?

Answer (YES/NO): YES